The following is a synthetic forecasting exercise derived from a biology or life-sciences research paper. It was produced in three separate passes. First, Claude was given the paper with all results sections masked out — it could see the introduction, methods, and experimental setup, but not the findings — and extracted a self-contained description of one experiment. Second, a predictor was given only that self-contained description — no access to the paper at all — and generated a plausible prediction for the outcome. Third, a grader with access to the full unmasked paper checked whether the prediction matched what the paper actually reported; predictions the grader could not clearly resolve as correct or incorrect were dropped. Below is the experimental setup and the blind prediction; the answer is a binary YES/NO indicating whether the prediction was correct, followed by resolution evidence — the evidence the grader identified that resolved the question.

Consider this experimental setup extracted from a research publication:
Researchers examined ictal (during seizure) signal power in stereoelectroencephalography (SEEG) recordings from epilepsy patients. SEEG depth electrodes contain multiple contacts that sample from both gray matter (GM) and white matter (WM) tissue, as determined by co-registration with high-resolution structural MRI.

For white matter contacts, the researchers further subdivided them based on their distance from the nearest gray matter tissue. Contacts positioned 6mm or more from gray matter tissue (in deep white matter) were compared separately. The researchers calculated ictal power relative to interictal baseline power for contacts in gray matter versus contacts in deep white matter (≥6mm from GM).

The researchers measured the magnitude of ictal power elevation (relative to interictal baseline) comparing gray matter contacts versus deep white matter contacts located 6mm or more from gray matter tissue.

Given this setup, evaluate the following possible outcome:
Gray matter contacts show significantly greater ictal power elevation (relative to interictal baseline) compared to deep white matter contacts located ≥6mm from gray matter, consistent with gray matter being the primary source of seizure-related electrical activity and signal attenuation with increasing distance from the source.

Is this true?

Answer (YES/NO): YES